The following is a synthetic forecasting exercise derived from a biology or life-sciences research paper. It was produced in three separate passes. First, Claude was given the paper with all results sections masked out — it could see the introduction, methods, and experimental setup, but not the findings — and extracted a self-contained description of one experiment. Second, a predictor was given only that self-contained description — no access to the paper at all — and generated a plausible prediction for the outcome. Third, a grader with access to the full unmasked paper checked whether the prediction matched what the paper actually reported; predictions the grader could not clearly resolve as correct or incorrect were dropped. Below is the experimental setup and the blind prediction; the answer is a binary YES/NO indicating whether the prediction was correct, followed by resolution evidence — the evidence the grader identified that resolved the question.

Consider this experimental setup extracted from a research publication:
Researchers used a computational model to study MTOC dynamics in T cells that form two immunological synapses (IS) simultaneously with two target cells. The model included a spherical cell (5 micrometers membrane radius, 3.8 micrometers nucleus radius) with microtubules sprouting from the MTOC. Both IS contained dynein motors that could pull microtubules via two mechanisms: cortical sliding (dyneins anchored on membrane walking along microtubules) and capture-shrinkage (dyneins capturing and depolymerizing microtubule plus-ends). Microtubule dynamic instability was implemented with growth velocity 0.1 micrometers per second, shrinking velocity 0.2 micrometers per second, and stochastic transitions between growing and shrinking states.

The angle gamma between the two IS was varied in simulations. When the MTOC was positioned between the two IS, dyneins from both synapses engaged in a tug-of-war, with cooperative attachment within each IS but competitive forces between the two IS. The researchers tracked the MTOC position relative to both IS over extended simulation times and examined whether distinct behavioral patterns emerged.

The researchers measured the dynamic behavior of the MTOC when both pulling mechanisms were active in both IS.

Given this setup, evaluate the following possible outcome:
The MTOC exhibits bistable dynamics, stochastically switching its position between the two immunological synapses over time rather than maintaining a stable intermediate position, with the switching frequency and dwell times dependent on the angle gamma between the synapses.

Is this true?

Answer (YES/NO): YES